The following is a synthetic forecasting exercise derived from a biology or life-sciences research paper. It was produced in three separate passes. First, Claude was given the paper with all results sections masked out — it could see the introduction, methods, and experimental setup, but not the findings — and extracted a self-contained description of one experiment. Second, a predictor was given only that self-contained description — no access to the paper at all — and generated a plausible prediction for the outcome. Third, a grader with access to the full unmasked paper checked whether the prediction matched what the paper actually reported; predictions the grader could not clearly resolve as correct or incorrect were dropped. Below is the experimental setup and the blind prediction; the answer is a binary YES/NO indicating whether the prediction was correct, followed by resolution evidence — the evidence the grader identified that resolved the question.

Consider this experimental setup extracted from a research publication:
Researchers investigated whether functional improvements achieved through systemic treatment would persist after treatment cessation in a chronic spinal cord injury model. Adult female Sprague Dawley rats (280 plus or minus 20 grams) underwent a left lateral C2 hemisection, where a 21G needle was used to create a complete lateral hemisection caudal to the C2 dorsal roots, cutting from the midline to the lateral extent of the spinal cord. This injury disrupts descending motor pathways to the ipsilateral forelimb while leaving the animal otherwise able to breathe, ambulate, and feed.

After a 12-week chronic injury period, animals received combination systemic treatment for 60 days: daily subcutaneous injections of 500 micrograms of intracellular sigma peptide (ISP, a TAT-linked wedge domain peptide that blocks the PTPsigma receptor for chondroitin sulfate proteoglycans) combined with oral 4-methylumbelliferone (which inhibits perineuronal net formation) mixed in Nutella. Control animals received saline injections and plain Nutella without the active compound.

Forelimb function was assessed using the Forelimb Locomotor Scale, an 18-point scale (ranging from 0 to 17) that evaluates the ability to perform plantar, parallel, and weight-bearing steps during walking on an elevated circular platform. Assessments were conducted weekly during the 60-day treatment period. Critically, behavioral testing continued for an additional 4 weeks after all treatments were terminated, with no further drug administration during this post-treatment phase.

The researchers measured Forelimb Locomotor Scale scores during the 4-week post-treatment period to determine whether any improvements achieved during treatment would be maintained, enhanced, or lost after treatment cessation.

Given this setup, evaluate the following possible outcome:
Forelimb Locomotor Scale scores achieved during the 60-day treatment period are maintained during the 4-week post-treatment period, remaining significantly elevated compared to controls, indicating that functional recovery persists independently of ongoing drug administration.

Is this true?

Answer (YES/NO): YES